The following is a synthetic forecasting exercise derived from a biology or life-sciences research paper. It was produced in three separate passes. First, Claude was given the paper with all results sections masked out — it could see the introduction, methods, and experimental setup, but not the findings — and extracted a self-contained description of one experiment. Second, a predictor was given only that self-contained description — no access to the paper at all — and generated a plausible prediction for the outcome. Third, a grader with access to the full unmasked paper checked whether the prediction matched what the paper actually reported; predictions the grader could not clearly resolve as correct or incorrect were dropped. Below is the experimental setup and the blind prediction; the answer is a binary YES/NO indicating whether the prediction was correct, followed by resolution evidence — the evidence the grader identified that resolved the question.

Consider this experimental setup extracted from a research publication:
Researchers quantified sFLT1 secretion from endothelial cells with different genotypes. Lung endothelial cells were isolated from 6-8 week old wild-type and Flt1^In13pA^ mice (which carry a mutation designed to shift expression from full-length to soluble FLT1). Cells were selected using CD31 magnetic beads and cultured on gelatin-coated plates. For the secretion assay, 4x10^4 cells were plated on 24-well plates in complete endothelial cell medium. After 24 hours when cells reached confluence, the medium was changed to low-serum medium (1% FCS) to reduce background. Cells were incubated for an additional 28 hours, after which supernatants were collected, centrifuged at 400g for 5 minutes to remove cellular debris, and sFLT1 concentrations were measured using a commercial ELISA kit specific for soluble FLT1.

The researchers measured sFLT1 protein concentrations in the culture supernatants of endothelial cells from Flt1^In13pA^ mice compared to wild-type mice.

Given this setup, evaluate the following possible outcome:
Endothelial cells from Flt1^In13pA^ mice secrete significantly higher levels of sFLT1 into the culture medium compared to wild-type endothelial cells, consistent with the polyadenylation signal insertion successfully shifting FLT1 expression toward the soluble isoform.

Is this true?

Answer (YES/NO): YES